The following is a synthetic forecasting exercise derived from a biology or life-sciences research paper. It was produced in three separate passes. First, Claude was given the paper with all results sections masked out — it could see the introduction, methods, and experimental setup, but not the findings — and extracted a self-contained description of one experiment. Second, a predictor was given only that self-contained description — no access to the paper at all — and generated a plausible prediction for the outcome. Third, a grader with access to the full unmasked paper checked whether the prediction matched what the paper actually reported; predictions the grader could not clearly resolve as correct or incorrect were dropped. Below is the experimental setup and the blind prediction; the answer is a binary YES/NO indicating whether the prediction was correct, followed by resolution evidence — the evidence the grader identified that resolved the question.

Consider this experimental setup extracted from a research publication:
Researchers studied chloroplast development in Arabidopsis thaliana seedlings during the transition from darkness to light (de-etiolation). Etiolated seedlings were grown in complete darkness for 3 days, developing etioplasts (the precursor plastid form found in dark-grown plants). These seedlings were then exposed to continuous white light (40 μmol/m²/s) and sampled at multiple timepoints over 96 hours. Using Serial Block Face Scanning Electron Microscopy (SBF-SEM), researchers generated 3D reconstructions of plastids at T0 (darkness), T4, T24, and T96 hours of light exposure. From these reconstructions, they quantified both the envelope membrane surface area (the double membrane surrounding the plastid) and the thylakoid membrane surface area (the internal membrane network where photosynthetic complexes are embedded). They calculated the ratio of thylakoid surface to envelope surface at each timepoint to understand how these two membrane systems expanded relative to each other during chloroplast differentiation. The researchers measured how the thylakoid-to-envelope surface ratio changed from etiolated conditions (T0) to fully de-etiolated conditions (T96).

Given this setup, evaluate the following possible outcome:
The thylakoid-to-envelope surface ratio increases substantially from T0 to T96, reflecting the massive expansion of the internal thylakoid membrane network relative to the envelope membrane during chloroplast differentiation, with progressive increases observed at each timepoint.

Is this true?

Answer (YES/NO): NO